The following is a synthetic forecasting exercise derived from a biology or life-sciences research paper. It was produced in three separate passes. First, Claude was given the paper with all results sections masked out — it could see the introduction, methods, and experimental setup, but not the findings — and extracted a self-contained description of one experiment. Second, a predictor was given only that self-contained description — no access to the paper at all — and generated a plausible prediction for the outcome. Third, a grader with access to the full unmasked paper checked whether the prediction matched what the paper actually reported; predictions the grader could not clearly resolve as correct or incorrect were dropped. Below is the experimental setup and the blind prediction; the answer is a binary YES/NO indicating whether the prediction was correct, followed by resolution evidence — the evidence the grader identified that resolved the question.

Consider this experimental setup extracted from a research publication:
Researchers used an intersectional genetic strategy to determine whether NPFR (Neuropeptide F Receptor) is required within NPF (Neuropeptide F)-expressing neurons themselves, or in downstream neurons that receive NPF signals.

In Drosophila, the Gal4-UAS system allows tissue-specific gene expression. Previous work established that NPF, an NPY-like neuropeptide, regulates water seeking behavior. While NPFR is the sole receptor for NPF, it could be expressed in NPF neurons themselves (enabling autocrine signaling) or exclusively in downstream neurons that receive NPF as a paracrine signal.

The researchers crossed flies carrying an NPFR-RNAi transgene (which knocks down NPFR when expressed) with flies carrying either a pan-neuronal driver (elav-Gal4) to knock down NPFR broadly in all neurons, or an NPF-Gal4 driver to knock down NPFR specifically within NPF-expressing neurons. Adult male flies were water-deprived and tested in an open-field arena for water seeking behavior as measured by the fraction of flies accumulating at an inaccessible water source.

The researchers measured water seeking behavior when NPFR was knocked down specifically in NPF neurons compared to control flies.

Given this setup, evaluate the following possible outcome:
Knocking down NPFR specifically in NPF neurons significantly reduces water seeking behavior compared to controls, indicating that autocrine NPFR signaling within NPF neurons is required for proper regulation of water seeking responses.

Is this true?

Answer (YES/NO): YES